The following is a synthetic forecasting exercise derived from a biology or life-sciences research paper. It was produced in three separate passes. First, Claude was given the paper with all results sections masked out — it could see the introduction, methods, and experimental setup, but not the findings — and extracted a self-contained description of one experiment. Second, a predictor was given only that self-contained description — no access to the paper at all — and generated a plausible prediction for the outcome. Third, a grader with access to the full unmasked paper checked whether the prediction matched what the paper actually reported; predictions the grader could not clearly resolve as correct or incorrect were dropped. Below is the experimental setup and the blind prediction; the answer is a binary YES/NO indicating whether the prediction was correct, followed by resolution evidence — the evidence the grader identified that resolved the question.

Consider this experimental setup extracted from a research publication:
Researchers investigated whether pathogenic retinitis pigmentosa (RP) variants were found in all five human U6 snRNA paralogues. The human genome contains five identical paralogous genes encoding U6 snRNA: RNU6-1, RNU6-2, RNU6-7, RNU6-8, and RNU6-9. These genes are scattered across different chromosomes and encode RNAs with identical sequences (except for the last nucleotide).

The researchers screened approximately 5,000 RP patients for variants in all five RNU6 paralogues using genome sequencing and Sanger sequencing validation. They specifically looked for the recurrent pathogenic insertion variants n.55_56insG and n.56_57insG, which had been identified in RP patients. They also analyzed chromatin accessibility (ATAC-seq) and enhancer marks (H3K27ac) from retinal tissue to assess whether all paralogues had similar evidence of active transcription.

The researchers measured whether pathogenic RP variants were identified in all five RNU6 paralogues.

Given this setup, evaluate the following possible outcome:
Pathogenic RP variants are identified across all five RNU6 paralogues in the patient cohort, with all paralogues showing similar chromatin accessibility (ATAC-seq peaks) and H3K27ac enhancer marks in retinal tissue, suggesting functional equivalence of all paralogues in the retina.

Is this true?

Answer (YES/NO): NO